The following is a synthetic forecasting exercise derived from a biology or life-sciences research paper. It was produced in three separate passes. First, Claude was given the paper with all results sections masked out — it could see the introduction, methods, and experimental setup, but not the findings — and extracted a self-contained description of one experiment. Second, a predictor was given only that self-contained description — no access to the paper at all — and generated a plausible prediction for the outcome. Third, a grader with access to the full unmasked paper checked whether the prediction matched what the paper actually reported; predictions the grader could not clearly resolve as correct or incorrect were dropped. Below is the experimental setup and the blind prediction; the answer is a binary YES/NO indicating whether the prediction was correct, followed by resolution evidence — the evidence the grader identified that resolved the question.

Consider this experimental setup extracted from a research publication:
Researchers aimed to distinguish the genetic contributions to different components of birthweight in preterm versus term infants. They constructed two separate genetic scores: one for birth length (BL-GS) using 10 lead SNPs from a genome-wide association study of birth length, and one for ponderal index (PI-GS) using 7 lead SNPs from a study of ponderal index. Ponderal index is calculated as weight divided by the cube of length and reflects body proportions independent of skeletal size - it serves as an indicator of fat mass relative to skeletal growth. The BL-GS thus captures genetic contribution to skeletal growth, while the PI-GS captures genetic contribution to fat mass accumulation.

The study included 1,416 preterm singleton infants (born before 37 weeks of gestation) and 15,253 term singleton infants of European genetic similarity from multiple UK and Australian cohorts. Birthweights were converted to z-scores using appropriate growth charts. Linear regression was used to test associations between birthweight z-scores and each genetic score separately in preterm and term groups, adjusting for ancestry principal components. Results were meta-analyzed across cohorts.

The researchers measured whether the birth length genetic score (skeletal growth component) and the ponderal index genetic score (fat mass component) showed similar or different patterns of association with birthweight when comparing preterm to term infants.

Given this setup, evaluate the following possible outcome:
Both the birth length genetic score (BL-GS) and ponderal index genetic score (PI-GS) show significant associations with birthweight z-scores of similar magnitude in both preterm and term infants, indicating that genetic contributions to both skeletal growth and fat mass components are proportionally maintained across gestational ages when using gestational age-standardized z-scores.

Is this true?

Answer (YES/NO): NO